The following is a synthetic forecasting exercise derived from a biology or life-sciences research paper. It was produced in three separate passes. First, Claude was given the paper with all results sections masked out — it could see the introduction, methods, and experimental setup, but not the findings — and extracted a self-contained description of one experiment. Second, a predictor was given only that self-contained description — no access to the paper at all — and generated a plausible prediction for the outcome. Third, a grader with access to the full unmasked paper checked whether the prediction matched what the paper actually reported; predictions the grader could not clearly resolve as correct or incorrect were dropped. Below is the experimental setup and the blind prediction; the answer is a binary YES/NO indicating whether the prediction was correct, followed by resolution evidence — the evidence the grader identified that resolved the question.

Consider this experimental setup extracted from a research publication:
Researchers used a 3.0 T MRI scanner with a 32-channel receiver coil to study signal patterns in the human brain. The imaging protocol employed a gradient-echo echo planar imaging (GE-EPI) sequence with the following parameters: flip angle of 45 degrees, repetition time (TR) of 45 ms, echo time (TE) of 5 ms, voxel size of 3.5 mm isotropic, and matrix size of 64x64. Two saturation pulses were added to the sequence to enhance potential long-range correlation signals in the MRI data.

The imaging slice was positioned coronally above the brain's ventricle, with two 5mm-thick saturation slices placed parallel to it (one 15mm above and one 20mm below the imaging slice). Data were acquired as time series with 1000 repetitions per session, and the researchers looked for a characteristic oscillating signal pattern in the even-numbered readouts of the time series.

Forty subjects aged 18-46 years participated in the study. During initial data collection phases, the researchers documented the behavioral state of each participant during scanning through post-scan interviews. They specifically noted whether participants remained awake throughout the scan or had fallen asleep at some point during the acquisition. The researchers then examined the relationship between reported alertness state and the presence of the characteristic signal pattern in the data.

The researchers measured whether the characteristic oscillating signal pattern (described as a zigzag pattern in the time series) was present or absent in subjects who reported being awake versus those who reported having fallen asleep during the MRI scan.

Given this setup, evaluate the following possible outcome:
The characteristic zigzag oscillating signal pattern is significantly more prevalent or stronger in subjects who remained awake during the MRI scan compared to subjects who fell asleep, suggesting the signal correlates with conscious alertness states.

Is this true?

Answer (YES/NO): YES